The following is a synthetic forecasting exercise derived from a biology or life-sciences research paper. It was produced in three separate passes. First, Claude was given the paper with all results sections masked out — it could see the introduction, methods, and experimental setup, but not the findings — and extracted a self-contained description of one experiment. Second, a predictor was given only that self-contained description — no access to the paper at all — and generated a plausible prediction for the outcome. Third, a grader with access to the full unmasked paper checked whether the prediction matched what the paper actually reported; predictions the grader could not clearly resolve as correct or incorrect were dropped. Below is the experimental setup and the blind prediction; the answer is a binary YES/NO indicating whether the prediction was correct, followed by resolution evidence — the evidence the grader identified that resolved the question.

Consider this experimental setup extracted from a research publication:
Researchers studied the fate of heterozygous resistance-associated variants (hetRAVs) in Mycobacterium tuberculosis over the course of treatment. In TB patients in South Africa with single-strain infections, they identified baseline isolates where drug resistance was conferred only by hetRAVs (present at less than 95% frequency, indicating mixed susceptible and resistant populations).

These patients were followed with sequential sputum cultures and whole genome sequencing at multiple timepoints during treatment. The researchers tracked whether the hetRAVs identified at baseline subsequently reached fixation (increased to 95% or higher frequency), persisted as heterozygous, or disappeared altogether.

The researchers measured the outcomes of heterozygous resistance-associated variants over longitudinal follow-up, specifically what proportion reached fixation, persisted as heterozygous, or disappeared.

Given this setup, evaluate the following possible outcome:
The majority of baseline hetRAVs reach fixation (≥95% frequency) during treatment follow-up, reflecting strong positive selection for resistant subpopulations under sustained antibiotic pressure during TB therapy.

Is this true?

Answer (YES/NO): NO